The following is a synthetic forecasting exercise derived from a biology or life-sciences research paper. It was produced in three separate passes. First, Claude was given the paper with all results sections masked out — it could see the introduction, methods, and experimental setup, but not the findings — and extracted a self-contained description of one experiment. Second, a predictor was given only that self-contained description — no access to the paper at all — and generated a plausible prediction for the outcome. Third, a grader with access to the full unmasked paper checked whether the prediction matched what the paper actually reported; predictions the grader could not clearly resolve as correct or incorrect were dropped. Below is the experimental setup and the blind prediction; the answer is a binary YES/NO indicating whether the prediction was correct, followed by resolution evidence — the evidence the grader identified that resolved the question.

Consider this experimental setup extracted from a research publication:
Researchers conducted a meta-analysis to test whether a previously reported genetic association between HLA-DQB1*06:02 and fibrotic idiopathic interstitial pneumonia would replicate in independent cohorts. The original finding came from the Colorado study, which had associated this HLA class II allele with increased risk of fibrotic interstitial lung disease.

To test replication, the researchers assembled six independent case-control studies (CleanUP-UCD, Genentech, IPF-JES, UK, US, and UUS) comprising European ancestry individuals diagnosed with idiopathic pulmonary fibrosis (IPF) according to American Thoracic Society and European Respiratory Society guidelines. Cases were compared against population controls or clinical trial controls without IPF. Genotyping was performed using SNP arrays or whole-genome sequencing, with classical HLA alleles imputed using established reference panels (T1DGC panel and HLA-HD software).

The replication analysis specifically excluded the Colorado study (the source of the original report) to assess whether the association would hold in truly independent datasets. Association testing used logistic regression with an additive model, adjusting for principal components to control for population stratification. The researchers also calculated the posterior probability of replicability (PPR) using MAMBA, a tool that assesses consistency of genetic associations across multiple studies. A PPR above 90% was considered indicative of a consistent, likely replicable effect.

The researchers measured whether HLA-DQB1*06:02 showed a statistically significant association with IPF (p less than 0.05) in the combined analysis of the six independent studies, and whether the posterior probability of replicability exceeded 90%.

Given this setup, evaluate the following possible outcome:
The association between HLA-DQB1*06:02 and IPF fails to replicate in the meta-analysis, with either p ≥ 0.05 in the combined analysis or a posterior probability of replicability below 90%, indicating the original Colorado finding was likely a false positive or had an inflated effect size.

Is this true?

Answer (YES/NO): YES